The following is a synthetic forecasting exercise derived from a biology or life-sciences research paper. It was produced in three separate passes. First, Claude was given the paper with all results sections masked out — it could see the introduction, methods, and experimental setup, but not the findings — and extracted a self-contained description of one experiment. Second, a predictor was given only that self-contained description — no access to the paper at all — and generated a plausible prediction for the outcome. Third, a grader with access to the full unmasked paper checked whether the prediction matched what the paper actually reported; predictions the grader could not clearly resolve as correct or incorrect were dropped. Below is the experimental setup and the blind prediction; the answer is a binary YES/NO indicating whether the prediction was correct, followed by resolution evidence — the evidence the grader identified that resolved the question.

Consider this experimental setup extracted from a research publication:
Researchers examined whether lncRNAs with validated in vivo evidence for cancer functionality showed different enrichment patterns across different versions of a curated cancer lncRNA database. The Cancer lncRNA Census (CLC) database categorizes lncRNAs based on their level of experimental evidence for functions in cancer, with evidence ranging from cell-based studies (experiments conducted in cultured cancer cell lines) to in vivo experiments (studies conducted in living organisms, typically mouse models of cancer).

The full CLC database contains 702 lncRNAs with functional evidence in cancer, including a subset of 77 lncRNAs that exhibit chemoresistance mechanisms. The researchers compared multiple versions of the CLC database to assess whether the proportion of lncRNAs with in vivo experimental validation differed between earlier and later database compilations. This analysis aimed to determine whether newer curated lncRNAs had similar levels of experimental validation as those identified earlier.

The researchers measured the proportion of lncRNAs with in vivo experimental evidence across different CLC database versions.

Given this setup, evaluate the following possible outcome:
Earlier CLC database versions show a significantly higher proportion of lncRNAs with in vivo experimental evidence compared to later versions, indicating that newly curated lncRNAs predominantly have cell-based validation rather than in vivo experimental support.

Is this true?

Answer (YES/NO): NO